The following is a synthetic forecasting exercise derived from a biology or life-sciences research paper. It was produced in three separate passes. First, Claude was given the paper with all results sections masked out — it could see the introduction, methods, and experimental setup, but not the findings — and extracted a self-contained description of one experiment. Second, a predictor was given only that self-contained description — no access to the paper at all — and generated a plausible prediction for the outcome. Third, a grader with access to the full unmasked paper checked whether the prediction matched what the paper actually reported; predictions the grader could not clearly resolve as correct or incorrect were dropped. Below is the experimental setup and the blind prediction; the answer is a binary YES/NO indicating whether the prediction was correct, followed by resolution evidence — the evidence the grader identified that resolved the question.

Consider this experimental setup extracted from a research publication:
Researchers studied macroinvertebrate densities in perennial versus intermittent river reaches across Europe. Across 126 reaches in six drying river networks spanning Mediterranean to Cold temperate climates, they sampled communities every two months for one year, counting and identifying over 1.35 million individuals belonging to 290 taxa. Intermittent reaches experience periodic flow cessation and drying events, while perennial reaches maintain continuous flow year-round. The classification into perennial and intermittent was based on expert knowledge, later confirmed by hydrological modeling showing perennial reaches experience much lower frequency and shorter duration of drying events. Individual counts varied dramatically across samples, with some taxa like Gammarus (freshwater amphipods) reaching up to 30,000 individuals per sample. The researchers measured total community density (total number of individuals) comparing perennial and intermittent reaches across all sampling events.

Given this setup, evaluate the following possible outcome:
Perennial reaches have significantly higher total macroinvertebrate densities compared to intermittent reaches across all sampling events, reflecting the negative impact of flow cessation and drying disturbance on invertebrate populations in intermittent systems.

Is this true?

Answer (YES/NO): YES